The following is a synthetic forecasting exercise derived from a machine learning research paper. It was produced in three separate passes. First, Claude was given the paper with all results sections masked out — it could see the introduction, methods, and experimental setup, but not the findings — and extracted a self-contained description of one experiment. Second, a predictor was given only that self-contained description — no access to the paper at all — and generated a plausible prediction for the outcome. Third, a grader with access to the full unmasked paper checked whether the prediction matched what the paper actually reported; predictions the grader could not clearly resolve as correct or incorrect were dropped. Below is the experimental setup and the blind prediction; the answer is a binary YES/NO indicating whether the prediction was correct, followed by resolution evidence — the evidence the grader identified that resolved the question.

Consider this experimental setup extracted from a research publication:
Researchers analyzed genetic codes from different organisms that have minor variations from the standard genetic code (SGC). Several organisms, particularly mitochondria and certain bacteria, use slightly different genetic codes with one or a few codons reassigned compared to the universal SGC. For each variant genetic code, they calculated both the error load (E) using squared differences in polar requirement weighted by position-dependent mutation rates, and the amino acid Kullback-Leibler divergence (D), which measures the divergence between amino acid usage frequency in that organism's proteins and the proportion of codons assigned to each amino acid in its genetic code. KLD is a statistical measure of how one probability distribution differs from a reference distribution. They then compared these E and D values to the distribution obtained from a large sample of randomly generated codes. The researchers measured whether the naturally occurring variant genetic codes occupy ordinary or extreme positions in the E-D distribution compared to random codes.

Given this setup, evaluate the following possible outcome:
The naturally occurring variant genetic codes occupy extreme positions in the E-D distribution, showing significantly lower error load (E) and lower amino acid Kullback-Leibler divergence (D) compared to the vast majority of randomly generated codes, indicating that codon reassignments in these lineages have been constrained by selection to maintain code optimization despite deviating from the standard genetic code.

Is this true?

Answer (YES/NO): NO